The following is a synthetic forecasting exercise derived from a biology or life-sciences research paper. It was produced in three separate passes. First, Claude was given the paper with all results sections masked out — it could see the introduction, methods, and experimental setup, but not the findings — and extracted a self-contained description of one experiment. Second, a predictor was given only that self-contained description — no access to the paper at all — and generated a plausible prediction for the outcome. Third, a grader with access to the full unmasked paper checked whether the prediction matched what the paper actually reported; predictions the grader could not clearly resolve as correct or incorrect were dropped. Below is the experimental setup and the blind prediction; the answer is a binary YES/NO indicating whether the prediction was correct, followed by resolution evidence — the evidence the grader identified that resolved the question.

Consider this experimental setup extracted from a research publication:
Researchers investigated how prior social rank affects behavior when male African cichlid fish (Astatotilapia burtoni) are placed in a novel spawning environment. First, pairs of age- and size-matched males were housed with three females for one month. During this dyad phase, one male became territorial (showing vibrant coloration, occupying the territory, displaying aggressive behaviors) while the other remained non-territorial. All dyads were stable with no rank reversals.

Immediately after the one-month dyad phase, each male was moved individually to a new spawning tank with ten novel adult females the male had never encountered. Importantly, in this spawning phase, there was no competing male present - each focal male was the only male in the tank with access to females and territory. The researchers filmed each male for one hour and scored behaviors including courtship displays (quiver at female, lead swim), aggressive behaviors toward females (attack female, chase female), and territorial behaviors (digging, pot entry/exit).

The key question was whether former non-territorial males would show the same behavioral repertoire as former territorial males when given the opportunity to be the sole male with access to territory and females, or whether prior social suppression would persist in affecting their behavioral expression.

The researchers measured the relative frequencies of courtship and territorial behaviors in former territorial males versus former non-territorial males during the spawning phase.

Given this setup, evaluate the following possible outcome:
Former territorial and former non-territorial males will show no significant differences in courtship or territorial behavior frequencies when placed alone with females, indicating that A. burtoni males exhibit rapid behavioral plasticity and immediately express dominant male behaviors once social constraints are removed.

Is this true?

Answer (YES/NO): YES